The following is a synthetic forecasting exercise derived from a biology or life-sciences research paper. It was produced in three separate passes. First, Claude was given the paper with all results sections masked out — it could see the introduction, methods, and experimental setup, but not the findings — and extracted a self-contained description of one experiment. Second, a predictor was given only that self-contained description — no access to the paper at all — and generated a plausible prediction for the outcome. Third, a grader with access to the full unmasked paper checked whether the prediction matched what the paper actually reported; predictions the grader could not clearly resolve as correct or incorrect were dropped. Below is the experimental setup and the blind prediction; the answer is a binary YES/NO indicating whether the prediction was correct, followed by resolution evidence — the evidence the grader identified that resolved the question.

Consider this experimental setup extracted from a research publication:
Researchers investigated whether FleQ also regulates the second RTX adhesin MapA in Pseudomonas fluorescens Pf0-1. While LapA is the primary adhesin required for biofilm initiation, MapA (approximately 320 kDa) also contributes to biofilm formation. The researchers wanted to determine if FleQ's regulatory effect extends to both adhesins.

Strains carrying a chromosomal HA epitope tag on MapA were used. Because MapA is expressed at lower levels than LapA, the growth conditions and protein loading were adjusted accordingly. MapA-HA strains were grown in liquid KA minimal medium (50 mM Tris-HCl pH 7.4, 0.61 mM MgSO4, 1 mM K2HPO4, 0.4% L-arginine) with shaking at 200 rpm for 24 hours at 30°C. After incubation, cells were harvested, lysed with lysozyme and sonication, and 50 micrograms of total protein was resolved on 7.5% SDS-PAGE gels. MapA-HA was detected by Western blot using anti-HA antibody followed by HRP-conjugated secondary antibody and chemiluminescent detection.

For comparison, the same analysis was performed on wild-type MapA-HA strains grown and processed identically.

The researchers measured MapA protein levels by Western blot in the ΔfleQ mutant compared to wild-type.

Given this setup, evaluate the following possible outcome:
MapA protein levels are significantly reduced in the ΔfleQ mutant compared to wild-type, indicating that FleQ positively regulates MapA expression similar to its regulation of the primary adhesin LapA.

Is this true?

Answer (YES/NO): YES